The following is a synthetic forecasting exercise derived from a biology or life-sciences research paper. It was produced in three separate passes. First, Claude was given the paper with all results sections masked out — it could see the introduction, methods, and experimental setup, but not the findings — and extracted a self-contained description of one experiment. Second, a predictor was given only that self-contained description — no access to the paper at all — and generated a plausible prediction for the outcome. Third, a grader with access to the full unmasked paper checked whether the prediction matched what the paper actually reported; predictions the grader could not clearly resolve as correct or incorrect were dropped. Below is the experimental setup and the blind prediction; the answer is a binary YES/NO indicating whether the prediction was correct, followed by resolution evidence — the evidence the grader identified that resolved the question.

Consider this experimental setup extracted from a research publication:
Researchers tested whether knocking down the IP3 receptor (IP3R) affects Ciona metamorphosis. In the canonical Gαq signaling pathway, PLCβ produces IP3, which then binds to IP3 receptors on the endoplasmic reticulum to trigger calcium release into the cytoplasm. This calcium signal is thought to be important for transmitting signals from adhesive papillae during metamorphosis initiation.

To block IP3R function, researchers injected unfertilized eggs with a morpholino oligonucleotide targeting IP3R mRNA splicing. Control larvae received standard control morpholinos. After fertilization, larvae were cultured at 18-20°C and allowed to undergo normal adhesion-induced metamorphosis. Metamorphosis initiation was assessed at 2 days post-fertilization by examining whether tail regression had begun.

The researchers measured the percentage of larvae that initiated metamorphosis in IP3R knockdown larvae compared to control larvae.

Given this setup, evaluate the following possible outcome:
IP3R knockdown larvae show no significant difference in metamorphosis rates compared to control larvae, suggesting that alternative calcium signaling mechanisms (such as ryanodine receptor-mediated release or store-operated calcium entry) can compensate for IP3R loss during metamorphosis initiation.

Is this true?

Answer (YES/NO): NO